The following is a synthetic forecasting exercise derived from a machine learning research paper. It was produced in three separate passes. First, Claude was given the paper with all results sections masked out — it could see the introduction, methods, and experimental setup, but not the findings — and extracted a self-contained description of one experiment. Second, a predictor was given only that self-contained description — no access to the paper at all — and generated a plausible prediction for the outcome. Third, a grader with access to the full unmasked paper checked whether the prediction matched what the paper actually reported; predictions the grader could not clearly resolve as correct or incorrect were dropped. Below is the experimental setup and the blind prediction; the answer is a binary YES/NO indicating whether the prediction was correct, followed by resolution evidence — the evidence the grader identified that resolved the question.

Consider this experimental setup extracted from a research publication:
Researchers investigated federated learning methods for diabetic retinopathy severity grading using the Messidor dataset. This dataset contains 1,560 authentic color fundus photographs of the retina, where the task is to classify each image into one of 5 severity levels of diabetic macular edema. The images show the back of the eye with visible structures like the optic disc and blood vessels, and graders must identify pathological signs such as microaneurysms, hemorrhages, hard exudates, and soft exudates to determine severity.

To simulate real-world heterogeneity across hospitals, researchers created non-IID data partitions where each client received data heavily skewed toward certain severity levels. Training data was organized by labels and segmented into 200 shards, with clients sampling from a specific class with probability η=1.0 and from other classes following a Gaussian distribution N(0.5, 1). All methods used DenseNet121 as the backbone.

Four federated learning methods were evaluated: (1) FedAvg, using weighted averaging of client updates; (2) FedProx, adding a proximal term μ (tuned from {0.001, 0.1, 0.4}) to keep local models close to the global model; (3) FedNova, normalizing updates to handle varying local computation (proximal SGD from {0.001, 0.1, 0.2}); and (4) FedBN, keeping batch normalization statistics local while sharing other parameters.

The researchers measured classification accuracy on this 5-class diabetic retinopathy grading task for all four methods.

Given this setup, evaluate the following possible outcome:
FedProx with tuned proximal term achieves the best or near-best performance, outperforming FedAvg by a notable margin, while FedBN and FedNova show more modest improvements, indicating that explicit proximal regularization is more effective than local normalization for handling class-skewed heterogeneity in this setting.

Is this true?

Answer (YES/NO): NO